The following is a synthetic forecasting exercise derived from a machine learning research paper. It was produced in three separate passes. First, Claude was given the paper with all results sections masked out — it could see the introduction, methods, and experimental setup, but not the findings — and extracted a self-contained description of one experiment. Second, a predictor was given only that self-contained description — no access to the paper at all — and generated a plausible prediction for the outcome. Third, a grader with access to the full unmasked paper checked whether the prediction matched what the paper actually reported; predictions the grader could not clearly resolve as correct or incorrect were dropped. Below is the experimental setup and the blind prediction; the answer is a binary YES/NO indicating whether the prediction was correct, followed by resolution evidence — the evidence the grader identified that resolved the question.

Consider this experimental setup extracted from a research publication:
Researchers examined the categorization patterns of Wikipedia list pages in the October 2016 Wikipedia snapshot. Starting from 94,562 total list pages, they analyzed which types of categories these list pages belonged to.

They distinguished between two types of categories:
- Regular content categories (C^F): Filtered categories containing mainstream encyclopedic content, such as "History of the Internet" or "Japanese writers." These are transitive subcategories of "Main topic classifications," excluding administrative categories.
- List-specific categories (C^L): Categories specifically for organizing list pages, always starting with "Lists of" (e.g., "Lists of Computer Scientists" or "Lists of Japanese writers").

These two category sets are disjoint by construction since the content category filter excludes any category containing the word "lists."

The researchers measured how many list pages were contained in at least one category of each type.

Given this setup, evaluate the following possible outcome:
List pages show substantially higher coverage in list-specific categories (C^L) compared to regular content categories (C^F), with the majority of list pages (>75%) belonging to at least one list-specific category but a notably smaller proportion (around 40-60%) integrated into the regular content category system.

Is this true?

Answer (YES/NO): NO